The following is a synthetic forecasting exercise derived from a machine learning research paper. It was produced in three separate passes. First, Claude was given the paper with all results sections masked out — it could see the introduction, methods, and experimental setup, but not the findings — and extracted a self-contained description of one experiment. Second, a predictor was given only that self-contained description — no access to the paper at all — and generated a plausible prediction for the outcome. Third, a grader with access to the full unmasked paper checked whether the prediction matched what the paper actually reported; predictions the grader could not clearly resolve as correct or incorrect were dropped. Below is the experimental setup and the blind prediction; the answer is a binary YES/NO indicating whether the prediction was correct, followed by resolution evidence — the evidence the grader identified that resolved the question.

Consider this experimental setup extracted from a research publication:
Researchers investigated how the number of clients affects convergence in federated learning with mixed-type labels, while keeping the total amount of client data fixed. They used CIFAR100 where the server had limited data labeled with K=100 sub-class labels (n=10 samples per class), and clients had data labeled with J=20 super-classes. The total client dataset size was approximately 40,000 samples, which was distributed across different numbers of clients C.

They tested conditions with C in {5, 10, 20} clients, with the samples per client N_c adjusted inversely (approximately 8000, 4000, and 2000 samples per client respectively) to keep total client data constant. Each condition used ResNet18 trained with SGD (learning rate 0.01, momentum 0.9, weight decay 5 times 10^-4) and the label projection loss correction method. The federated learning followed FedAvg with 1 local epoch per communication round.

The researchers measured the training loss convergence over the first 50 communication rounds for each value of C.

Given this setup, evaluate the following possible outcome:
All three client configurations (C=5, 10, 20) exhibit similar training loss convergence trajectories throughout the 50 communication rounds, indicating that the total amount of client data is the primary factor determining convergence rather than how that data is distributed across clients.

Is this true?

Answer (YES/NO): NO